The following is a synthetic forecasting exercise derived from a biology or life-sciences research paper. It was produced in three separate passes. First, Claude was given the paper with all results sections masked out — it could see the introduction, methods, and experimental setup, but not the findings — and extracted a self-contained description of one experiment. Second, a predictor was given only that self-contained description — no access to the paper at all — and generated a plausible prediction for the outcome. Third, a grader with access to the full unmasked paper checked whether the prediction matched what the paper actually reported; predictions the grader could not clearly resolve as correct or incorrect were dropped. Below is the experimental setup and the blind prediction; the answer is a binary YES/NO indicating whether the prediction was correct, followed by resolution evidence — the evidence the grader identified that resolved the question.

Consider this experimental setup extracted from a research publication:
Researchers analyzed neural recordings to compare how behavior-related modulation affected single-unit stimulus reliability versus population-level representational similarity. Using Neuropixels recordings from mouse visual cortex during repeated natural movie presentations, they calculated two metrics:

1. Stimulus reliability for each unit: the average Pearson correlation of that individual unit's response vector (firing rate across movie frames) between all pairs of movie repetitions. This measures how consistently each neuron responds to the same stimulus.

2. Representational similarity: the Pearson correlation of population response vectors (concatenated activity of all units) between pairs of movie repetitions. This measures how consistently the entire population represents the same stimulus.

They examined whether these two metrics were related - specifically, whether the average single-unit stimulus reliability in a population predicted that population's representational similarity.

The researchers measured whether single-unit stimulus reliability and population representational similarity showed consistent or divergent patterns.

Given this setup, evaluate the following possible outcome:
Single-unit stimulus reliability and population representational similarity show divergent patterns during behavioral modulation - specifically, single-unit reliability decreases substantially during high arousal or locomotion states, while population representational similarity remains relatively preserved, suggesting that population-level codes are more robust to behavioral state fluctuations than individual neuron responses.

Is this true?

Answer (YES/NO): NO